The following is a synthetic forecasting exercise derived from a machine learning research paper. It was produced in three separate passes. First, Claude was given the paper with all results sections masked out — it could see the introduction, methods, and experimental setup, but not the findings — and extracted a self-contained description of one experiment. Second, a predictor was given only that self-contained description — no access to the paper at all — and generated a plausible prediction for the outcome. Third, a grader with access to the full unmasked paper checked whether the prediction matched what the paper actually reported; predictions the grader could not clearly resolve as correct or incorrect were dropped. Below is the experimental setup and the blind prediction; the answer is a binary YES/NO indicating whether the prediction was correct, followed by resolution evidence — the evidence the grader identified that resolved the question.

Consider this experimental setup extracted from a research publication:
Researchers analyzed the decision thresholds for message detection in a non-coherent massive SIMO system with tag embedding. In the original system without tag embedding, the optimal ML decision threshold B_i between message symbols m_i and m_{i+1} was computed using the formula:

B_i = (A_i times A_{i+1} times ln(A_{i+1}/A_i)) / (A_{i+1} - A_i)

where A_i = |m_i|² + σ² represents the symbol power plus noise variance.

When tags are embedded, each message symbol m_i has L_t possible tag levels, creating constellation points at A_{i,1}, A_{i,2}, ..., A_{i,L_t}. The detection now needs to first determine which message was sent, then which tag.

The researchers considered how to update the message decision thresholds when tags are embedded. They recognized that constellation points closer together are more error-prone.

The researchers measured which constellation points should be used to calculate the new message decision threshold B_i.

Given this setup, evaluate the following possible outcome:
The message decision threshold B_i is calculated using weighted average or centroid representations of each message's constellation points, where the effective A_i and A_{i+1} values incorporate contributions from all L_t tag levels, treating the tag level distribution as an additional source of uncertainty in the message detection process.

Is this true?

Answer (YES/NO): NO